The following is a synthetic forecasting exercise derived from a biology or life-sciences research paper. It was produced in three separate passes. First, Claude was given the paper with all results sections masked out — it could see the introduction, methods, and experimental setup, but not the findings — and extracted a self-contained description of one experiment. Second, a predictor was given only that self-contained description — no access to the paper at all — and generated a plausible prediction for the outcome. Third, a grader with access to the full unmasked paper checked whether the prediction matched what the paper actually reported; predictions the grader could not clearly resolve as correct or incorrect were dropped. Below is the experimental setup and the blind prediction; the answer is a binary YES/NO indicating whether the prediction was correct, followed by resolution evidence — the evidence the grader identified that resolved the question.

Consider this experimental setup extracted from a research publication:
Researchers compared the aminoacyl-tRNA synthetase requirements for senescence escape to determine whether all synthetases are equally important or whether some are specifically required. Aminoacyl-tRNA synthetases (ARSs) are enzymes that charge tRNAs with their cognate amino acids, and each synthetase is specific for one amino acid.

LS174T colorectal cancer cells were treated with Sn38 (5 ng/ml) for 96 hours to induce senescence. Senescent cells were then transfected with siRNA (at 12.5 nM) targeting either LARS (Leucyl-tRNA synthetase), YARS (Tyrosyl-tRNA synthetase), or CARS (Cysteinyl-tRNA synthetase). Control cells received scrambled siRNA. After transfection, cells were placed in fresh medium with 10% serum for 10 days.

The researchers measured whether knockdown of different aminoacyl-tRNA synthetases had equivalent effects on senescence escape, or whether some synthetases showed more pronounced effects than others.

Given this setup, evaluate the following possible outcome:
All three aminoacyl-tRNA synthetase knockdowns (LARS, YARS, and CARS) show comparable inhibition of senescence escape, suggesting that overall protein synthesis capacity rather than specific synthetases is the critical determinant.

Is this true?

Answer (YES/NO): NO